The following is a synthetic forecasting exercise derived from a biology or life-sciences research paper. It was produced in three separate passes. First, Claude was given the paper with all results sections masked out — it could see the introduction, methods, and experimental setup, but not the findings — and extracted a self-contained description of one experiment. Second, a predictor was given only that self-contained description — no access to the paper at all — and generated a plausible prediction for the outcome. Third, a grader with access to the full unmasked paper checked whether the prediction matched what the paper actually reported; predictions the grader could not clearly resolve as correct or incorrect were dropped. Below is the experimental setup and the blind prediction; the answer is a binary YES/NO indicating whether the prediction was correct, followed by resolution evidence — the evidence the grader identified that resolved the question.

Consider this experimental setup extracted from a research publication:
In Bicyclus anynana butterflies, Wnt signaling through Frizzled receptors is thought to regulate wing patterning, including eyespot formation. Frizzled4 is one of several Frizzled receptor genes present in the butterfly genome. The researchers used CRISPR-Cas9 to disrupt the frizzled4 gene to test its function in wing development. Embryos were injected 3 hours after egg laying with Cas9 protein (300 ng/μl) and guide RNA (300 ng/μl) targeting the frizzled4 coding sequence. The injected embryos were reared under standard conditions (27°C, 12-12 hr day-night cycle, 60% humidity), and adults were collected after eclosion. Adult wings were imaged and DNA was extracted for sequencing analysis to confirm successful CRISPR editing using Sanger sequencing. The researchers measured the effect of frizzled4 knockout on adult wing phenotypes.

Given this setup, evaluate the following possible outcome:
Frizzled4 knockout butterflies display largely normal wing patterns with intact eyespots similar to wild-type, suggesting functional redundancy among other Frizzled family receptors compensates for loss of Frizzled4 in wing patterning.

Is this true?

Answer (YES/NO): NO